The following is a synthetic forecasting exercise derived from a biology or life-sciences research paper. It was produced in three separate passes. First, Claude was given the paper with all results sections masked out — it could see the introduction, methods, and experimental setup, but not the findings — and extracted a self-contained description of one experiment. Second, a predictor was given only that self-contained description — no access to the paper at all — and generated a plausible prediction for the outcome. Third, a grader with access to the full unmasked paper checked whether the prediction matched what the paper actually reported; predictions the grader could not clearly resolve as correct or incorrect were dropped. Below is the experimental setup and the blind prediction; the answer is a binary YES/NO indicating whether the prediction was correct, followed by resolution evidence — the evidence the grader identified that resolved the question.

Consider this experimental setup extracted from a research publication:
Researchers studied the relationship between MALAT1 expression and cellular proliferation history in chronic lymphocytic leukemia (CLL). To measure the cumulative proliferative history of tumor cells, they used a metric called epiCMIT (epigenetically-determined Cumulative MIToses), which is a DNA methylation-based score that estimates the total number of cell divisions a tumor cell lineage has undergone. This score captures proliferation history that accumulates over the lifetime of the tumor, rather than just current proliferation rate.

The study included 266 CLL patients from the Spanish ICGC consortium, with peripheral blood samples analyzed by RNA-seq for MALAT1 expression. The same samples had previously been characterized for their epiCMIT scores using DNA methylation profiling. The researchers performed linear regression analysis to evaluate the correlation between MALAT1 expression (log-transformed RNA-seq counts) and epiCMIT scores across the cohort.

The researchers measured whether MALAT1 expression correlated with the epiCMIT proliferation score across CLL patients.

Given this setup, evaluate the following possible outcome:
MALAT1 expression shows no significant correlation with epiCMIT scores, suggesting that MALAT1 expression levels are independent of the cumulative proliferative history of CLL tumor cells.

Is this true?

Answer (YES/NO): YES